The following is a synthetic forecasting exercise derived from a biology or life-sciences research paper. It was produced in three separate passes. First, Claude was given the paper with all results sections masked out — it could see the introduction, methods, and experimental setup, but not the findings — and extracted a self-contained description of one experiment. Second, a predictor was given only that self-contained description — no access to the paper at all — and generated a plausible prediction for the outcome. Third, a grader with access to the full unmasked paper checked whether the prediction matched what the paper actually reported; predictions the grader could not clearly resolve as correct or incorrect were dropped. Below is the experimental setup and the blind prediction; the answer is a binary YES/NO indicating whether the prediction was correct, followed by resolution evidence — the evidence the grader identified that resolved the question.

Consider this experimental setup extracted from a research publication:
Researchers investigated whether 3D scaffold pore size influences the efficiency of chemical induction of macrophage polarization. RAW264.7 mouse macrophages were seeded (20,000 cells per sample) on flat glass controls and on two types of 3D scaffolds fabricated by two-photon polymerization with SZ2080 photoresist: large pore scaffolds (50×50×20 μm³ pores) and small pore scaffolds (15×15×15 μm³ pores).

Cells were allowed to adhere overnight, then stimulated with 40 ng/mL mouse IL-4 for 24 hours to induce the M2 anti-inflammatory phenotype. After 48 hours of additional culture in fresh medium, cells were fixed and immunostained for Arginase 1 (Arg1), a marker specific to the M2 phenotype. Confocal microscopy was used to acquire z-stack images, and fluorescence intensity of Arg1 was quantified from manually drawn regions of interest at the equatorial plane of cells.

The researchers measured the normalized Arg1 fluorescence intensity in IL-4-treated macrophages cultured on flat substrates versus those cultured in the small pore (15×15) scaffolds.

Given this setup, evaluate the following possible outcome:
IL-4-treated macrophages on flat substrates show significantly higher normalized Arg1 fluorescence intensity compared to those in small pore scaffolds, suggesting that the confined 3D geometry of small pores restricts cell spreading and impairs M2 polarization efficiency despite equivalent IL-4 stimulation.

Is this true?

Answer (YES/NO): YES